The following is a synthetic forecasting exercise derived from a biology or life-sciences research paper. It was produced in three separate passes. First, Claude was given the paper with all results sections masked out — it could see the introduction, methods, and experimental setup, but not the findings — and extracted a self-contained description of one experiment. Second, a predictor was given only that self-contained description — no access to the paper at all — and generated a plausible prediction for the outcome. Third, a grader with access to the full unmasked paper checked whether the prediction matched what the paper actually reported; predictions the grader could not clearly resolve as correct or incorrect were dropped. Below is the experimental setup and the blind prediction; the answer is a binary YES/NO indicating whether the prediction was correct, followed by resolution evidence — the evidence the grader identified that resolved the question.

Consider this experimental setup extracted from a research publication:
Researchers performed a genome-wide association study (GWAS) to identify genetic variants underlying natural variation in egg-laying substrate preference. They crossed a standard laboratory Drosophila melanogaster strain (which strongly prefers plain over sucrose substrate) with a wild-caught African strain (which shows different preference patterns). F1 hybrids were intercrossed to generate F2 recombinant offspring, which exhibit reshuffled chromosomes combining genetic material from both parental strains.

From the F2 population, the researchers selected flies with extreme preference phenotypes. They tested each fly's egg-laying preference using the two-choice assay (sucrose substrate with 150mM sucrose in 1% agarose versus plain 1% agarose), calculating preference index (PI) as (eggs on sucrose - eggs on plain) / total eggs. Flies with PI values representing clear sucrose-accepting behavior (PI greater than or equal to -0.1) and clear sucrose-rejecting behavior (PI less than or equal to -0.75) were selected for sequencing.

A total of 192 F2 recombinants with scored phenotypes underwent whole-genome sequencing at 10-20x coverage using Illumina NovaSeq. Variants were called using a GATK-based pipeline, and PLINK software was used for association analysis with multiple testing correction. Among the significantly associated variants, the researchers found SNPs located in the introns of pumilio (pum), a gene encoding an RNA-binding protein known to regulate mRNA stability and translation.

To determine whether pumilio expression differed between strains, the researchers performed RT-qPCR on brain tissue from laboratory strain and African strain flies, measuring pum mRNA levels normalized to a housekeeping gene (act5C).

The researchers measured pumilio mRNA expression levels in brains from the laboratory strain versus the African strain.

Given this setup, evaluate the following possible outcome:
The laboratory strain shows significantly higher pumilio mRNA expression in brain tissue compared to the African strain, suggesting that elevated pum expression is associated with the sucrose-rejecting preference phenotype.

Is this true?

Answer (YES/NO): YES